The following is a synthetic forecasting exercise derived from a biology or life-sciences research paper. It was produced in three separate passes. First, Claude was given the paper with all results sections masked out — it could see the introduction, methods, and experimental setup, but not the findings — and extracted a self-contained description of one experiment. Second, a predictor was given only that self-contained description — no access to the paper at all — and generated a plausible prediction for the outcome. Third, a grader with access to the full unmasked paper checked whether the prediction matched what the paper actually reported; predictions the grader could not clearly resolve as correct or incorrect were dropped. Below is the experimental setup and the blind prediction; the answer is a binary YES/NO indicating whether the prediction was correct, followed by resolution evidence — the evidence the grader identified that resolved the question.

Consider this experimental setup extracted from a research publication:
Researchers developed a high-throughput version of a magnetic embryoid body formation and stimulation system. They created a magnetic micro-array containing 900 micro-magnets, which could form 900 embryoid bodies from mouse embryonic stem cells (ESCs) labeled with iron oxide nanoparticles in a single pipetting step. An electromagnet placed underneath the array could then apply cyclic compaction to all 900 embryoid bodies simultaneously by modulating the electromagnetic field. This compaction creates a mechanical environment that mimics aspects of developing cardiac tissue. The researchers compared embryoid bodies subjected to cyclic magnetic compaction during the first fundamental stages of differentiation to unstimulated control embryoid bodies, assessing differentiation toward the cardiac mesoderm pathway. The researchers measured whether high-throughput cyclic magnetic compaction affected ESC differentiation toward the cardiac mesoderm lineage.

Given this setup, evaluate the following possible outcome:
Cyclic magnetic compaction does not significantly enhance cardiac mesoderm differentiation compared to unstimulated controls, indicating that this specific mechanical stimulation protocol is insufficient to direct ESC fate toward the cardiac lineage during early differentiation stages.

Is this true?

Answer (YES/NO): NO